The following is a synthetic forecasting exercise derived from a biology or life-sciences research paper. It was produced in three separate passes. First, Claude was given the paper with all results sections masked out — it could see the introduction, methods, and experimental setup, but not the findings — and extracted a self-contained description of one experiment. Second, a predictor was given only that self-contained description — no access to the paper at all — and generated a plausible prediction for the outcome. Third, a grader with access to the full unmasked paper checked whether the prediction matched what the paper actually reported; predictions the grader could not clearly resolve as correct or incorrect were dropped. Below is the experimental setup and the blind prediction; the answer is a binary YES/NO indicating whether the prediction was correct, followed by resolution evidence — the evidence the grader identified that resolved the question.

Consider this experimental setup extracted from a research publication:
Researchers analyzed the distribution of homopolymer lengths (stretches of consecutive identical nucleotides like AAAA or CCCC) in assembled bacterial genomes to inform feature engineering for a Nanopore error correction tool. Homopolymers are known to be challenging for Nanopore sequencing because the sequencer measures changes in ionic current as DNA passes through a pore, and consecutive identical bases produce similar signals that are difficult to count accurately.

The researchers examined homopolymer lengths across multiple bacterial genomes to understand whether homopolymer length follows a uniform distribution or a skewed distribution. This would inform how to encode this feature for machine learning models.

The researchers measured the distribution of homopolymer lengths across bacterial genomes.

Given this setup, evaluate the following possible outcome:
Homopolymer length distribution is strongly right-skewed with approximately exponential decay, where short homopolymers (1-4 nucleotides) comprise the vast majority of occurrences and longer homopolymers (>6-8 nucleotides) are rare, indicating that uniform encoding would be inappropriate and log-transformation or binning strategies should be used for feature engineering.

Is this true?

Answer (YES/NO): NO